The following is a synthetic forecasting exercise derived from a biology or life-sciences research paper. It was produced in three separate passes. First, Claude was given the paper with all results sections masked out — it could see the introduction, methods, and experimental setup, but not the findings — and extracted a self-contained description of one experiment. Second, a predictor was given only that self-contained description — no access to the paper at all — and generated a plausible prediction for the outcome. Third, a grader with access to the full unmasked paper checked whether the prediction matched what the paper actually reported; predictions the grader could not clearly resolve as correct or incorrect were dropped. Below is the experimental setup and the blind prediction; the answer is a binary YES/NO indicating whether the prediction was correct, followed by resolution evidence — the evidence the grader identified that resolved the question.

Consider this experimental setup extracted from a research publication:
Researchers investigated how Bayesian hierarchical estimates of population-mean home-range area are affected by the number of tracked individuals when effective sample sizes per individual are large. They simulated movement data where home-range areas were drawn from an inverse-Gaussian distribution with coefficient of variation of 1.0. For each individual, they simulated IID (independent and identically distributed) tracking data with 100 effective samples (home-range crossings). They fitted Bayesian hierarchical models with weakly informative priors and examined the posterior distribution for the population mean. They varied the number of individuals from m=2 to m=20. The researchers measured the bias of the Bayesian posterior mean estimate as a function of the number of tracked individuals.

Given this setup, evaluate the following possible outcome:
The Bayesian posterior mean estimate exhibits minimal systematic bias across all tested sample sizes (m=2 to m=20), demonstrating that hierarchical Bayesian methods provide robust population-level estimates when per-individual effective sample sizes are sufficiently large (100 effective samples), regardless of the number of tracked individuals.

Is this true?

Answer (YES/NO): NO